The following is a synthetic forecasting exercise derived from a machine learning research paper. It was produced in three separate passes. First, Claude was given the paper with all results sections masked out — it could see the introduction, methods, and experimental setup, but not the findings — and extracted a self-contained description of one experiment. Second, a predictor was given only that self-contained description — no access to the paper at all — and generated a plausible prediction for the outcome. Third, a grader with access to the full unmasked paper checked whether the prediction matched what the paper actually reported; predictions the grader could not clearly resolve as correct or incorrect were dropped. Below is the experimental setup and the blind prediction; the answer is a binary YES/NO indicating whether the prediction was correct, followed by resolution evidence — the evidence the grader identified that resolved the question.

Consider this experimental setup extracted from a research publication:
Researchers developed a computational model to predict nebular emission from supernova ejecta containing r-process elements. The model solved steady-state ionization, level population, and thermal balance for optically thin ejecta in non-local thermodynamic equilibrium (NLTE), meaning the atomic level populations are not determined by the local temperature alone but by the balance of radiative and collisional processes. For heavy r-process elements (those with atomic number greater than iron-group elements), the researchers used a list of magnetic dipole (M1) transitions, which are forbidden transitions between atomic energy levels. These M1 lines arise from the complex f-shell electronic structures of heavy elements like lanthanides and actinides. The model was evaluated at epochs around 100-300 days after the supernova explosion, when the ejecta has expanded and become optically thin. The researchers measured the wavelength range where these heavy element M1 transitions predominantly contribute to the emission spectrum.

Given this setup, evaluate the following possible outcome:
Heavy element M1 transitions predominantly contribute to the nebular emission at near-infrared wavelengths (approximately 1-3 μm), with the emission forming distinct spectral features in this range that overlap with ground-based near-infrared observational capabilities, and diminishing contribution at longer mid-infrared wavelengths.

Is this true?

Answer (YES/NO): NO